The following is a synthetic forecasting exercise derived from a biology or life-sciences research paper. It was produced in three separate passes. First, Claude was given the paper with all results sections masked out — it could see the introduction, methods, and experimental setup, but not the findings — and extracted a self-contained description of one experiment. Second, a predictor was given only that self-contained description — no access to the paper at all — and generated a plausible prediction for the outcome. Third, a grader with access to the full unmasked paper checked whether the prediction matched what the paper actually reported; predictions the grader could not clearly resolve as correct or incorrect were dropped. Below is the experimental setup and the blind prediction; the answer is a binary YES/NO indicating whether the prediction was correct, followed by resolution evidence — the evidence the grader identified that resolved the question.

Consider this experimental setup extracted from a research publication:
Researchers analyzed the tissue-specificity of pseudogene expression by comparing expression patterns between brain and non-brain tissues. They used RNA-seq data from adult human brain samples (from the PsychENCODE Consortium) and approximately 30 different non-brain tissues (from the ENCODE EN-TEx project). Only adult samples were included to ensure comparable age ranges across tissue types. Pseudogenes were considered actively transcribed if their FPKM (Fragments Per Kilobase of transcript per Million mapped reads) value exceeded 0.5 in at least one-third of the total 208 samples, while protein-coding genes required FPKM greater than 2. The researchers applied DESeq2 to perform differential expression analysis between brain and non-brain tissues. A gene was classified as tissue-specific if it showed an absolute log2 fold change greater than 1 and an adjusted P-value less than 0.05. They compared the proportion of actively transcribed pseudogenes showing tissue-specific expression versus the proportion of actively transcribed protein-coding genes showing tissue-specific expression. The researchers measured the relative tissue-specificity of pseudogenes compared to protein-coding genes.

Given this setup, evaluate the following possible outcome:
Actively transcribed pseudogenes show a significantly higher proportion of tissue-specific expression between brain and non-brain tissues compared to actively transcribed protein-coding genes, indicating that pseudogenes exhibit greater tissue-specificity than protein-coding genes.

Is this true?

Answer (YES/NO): YES